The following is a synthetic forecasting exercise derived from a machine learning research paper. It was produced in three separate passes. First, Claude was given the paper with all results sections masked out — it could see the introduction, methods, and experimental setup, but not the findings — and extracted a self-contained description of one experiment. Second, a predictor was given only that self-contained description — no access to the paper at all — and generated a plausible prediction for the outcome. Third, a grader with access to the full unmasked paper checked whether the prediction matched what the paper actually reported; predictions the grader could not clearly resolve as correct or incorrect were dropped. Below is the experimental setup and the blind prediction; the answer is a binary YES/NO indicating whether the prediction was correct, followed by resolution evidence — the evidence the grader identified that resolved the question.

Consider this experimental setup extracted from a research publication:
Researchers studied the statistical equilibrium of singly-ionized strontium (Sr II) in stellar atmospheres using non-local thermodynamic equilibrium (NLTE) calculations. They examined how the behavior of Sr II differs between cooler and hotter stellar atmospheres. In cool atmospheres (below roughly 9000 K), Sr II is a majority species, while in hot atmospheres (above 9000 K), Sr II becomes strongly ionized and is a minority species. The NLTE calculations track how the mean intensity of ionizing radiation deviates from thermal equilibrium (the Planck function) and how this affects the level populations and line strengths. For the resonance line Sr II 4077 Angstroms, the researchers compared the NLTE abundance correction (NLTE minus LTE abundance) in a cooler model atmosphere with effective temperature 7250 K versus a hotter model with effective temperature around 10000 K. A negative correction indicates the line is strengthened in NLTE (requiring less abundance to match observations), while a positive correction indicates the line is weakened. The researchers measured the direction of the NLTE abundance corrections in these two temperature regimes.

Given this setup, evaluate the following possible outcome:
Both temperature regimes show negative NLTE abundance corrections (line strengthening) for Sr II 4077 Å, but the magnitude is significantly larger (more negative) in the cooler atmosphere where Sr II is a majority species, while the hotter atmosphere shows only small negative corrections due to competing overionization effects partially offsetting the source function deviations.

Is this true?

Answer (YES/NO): NO